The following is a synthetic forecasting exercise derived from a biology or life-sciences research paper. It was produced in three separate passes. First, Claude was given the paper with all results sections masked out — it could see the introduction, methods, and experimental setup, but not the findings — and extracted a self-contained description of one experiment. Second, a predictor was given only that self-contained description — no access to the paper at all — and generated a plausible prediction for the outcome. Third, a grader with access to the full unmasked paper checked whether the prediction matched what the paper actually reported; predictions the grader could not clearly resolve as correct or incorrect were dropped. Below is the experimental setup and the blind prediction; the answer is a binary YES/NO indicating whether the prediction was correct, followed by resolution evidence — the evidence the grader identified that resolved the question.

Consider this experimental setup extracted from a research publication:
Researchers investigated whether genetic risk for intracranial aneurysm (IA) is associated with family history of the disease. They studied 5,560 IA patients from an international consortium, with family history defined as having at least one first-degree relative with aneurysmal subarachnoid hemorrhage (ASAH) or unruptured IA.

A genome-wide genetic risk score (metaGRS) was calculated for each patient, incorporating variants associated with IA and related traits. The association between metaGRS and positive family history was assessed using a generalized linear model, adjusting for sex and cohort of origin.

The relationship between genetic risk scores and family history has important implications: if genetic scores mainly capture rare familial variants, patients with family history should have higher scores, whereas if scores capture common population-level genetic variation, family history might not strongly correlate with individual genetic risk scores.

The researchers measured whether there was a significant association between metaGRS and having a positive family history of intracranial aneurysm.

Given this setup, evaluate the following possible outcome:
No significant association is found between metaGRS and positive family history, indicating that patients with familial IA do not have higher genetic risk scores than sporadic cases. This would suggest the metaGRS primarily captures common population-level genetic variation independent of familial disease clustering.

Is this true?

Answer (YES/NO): YES